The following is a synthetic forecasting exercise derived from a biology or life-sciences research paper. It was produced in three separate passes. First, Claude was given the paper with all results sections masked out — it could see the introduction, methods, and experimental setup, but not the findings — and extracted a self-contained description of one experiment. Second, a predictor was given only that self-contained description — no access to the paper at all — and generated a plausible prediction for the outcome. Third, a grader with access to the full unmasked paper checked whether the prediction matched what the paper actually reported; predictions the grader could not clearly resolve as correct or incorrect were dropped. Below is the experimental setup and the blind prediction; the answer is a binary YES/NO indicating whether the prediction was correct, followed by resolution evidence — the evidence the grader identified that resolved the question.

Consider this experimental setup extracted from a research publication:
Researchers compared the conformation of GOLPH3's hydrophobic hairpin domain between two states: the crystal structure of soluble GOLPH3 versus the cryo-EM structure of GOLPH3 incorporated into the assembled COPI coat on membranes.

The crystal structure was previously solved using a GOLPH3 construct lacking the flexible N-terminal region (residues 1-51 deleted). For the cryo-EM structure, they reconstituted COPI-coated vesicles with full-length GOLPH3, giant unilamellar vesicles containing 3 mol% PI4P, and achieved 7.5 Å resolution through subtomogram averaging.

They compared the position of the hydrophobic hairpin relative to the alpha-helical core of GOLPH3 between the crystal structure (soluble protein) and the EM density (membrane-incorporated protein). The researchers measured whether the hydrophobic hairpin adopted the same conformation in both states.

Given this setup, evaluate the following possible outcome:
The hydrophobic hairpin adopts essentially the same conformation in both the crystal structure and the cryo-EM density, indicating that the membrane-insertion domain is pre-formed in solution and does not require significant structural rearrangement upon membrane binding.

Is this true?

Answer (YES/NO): NO